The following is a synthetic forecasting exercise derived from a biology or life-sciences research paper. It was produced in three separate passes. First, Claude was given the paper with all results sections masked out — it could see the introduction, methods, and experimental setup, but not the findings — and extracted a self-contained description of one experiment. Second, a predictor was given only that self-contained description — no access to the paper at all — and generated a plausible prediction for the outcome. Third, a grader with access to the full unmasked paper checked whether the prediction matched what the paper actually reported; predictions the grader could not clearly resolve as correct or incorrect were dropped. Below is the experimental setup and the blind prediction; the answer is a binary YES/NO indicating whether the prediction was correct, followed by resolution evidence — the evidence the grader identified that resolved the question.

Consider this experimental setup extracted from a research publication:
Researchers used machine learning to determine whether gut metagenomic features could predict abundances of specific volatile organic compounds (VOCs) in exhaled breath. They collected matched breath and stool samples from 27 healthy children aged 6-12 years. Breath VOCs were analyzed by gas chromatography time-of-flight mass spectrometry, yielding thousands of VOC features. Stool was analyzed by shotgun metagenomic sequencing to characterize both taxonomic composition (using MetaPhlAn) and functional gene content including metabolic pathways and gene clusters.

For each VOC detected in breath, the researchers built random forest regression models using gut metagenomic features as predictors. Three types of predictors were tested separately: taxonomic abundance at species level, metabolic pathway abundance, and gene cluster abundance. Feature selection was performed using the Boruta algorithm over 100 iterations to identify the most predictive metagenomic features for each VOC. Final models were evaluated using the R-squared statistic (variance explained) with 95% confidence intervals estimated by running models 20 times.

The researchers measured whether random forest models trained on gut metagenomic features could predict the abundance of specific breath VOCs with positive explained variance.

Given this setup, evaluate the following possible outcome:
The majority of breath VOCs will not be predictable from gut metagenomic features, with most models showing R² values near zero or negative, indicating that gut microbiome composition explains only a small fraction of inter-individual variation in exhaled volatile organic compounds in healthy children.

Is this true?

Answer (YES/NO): NO